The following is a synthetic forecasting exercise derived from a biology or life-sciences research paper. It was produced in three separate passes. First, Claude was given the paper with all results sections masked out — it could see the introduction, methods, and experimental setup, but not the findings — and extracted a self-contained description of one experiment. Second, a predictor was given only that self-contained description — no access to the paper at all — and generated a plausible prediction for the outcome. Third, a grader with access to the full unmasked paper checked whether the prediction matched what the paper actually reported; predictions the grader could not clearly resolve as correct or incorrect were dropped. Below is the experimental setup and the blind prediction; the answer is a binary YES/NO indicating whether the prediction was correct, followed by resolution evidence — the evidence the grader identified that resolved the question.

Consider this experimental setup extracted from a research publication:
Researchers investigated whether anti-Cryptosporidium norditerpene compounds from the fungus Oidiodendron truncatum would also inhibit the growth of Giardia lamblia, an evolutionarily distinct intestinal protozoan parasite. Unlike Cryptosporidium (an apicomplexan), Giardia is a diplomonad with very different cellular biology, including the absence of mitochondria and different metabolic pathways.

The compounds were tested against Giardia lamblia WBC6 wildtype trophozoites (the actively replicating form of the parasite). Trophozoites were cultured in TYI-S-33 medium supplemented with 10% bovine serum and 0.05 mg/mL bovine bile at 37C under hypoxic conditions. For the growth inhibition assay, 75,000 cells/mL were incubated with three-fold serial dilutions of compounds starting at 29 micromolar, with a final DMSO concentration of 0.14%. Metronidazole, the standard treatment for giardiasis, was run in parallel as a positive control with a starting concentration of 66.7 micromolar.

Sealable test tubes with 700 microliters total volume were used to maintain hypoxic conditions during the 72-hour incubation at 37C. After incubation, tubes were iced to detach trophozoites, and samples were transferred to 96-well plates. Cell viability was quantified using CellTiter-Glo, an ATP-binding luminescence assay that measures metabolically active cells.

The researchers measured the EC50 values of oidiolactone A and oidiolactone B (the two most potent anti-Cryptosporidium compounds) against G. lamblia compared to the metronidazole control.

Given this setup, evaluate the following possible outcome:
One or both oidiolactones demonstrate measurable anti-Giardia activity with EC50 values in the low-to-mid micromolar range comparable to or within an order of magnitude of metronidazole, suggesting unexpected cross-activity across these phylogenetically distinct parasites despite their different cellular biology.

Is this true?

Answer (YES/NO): NO